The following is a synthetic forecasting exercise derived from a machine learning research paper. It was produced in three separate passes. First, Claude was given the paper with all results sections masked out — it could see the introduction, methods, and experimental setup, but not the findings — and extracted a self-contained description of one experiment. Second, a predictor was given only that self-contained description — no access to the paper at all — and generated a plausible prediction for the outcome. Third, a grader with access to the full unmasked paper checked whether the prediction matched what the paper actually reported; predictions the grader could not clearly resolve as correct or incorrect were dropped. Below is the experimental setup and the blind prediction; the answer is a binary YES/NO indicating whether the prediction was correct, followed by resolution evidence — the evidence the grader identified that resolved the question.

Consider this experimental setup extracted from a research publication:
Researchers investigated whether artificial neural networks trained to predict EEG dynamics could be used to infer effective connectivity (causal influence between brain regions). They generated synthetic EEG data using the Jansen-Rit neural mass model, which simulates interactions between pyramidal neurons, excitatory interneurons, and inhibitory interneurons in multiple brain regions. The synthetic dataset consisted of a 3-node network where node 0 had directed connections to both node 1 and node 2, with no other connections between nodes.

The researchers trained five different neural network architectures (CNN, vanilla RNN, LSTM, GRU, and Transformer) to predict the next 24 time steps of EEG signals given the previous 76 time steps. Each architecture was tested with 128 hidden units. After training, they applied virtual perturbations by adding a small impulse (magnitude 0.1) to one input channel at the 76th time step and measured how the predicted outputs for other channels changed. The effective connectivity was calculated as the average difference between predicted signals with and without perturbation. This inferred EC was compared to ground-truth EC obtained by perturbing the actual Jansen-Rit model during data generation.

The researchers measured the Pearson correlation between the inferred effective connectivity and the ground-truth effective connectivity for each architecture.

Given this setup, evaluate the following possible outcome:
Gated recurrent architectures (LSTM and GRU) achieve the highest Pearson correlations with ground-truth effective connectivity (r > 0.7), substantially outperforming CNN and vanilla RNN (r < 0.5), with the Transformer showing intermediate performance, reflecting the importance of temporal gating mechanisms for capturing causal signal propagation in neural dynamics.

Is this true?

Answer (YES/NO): NO